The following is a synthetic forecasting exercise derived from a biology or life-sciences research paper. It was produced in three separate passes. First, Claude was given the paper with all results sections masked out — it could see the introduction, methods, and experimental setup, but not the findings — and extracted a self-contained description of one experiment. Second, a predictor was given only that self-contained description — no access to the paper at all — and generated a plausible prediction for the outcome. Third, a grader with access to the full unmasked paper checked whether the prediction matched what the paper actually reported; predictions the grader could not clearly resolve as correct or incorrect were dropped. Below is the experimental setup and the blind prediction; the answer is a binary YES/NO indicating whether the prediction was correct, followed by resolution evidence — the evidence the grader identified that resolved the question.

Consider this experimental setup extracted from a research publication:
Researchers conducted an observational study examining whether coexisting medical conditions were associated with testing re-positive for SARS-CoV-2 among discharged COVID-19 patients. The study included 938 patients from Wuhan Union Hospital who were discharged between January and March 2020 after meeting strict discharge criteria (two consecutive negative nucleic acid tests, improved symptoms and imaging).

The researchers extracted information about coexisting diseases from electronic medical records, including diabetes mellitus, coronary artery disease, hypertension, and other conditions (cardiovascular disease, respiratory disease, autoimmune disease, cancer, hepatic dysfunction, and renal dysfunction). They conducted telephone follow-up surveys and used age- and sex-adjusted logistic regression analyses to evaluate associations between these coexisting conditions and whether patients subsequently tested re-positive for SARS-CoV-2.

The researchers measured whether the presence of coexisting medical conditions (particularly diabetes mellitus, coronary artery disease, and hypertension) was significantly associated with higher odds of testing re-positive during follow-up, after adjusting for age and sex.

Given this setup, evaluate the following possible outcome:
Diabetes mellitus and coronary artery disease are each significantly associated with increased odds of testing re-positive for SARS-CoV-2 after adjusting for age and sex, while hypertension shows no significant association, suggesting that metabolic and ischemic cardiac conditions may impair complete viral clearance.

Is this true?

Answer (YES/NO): NO